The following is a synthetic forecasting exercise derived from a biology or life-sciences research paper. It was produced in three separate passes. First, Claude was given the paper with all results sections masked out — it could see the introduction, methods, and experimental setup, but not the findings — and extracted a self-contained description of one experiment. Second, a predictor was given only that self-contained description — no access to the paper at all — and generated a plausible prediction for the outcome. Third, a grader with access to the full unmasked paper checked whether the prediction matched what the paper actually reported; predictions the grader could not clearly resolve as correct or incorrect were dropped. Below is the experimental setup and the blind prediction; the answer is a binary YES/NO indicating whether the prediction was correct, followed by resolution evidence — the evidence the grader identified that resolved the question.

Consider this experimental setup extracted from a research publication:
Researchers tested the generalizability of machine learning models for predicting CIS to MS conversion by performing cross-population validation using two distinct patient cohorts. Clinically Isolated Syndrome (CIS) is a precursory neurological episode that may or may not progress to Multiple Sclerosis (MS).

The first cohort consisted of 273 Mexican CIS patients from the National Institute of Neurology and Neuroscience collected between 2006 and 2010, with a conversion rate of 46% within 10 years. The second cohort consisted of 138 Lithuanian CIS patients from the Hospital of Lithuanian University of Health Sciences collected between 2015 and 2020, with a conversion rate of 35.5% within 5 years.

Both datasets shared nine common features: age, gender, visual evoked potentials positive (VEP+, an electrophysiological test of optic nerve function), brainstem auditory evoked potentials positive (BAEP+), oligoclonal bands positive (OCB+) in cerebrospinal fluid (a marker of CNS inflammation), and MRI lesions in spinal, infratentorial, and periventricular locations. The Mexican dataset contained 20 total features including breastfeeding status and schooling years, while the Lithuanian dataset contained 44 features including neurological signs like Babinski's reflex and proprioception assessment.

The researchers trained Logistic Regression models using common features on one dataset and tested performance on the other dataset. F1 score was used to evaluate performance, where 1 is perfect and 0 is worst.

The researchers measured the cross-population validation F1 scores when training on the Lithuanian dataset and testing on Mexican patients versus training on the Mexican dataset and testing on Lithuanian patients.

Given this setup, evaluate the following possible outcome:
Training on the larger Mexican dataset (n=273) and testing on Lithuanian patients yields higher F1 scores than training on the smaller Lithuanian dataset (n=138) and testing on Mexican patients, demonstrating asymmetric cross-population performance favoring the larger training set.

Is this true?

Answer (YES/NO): YES